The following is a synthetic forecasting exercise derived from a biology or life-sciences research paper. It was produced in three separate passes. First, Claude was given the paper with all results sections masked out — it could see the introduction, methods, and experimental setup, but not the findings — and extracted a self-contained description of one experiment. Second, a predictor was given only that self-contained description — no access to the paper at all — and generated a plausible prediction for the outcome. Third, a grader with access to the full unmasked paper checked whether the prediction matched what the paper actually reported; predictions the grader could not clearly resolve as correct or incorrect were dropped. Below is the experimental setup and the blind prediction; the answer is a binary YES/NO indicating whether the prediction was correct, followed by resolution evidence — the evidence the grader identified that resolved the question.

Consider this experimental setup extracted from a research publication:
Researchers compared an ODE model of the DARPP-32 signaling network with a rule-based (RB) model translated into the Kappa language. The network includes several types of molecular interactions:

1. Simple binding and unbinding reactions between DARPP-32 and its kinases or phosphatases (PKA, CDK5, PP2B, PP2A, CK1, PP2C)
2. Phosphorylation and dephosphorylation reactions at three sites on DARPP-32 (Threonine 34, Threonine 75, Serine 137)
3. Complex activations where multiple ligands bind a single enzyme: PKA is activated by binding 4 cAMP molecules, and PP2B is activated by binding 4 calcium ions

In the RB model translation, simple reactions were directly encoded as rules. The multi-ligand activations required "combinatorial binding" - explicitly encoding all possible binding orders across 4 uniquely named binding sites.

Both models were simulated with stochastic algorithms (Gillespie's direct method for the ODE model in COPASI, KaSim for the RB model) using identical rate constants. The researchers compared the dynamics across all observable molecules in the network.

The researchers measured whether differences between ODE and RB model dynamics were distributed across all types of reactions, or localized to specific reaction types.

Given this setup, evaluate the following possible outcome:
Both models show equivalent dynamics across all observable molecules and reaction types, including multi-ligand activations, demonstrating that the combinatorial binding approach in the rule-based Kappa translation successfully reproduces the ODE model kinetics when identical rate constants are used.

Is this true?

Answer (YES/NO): NO